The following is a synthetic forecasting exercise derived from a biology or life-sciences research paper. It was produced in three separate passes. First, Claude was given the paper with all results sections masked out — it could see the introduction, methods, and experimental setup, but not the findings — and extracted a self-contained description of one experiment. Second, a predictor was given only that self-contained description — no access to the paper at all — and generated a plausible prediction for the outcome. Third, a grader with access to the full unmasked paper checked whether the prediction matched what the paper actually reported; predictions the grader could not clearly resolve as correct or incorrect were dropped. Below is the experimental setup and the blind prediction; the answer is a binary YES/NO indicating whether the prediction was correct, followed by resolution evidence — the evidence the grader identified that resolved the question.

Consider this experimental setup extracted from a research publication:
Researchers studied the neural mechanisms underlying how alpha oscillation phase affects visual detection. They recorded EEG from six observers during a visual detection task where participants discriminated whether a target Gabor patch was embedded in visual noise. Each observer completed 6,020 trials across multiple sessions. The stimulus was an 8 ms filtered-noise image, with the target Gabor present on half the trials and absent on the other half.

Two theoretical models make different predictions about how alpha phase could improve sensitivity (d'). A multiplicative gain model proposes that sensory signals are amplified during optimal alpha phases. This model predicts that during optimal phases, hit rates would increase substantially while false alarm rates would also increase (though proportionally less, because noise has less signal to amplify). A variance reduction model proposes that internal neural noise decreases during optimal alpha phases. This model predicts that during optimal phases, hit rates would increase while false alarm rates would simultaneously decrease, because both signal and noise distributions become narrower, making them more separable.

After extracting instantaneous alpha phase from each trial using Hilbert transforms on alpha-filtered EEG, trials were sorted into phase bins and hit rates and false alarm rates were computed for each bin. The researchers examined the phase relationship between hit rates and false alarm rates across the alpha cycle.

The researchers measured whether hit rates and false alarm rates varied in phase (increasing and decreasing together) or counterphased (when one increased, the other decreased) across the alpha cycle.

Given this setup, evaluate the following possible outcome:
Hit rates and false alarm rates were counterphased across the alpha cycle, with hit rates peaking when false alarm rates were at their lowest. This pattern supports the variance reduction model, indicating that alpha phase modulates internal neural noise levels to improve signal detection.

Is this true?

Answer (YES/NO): YES